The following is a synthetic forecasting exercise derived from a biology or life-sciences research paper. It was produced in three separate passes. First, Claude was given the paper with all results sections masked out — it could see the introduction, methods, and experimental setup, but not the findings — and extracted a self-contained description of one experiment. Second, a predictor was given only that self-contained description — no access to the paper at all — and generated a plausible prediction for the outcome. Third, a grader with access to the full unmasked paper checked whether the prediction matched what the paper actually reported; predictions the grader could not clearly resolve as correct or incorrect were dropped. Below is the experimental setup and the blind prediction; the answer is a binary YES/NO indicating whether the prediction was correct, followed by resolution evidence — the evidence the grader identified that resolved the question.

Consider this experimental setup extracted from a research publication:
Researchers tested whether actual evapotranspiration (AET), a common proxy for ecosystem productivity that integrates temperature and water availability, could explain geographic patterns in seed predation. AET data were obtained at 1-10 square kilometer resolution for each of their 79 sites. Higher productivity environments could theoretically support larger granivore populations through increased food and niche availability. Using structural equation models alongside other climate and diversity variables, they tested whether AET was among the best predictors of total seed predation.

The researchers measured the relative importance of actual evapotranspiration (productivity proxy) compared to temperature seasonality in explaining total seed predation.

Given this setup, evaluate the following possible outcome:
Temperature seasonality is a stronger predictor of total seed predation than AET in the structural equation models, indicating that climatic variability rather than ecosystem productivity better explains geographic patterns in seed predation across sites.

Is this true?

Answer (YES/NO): YES